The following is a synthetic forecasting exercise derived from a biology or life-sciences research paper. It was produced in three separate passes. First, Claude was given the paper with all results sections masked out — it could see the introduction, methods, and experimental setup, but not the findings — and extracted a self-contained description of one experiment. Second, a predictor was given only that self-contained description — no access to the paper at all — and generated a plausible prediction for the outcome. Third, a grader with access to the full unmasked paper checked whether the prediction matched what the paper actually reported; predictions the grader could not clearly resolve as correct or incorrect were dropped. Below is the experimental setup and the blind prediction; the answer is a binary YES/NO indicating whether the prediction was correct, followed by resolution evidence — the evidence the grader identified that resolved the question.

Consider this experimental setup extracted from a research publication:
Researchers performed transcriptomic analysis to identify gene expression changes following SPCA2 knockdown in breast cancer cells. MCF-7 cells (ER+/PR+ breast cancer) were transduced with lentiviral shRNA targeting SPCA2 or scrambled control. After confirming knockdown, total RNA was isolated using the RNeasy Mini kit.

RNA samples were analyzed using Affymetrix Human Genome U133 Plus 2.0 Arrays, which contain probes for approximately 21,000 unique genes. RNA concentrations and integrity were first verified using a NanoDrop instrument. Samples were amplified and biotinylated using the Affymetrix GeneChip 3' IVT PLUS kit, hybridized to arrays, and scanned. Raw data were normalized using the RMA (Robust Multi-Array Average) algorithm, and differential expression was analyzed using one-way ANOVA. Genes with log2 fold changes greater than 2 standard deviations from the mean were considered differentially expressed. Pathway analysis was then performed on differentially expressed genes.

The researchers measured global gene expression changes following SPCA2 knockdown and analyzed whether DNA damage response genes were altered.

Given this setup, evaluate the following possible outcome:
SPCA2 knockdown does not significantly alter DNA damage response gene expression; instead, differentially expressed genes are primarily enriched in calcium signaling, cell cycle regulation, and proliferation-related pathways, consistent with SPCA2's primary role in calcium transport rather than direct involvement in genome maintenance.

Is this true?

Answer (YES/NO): NO